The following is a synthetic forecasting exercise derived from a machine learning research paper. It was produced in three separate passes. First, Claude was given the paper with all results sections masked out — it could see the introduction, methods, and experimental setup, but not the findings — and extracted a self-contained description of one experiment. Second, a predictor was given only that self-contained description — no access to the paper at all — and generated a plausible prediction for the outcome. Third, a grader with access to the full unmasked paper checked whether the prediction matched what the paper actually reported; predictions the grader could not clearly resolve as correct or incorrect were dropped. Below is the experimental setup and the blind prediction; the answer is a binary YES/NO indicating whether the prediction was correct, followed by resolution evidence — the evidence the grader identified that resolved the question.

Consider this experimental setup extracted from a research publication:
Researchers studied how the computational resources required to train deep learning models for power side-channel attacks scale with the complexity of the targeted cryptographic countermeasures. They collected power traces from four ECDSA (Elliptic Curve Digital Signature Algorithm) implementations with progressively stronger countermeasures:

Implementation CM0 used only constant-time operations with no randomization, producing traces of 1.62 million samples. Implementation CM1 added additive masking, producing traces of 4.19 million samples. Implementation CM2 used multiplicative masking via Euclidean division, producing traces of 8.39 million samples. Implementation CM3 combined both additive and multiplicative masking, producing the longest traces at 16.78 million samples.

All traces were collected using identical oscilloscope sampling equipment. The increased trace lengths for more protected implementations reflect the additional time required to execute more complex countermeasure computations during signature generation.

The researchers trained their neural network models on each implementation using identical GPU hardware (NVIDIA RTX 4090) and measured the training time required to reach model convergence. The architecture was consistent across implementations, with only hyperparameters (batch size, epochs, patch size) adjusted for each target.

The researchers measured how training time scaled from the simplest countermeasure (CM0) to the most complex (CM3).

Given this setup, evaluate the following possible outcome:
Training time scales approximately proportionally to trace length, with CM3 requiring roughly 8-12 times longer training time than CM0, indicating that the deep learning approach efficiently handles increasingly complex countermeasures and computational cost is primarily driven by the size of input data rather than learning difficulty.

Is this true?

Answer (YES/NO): NO